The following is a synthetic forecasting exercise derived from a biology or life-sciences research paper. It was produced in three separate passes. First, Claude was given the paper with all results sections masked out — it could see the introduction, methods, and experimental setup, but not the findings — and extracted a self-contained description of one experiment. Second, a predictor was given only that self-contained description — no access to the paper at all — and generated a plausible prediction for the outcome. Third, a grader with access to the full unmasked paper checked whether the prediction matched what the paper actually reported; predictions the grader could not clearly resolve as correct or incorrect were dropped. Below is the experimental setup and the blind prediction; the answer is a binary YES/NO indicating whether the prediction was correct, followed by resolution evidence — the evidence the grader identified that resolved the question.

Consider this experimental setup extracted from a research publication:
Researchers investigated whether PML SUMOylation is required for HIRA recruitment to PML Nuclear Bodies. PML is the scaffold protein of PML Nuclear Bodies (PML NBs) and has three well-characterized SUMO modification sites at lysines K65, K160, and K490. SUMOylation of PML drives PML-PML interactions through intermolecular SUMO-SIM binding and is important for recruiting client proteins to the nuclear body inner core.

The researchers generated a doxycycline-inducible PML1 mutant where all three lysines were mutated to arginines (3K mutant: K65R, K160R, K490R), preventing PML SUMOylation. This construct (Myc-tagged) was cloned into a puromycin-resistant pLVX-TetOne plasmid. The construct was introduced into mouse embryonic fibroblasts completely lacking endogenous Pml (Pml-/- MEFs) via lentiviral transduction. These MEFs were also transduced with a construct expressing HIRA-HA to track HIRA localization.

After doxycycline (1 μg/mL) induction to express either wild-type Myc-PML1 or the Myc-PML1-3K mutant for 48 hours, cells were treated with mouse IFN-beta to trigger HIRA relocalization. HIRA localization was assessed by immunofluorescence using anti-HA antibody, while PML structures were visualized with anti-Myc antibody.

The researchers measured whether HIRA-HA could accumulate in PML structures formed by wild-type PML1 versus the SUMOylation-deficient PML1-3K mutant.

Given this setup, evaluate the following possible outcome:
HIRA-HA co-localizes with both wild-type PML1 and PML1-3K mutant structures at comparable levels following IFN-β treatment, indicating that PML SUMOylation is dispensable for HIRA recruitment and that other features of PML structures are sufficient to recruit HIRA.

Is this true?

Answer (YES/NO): NO